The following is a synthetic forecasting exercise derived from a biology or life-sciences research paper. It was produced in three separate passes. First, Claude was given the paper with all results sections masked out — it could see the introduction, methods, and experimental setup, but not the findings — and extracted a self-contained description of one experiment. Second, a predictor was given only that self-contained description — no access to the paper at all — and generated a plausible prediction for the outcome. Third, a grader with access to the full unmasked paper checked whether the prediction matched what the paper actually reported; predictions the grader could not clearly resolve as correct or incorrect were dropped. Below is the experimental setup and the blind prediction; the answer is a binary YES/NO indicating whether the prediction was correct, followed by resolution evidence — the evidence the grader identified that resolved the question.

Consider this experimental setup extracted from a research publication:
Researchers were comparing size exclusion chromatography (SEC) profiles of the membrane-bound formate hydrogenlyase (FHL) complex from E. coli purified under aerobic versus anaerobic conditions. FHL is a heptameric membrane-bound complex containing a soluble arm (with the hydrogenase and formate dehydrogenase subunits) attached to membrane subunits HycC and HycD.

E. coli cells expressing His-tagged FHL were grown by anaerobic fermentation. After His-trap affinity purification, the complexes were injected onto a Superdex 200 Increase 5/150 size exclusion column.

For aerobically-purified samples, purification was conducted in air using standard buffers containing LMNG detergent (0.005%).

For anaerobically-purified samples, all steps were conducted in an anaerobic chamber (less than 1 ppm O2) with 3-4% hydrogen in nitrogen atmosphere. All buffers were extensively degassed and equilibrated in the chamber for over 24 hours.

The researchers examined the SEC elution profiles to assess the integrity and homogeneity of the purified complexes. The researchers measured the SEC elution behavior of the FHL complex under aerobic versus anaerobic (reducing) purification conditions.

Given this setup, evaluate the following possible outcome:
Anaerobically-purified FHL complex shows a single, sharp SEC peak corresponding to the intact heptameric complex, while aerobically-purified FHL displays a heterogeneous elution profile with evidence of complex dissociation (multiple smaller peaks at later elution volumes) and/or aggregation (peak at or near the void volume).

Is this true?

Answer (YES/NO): NO